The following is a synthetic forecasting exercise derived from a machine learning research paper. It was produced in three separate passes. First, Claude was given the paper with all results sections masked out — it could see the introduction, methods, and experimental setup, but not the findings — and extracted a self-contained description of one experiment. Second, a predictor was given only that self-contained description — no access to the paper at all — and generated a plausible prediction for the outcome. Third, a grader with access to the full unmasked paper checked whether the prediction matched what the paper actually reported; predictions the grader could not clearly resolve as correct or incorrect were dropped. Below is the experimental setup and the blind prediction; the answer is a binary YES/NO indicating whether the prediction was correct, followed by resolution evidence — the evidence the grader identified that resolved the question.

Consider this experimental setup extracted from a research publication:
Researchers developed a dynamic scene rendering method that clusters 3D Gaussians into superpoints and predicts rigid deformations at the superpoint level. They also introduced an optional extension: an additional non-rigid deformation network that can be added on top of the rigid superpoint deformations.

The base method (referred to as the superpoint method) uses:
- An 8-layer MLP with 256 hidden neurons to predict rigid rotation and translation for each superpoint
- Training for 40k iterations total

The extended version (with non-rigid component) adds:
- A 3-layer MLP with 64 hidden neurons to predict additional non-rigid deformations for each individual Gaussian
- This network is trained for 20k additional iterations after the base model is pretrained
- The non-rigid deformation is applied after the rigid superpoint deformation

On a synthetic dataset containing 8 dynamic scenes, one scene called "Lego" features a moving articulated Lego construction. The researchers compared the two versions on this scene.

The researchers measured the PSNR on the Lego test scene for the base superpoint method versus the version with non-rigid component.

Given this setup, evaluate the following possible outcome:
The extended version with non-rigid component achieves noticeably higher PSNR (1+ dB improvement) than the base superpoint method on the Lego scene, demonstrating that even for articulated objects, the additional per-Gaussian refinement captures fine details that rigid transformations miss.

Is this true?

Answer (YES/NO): YES